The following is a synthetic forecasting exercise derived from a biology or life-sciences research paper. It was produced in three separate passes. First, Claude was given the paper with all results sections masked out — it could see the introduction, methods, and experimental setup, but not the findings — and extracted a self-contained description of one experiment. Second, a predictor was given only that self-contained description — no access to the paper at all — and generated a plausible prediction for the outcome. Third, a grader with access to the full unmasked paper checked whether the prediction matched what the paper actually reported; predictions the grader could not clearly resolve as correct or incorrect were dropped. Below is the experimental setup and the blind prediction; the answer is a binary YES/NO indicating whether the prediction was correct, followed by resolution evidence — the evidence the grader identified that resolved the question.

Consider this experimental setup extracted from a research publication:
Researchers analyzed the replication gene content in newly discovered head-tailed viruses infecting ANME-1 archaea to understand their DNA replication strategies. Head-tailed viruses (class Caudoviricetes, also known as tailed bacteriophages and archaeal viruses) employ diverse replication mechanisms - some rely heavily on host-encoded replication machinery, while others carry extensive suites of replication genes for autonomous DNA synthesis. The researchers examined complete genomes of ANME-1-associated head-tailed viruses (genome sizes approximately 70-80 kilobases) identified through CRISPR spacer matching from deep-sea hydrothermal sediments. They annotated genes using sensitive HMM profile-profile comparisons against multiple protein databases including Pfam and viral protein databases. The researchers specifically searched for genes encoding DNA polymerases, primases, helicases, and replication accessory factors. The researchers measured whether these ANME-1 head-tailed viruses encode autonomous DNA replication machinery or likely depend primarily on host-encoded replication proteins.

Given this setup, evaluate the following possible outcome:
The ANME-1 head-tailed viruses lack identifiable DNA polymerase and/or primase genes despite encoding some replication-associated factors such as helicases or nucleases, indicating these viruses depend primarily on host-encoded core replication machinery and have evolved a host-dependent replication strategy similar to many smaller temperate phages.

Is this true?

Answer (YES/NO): NO